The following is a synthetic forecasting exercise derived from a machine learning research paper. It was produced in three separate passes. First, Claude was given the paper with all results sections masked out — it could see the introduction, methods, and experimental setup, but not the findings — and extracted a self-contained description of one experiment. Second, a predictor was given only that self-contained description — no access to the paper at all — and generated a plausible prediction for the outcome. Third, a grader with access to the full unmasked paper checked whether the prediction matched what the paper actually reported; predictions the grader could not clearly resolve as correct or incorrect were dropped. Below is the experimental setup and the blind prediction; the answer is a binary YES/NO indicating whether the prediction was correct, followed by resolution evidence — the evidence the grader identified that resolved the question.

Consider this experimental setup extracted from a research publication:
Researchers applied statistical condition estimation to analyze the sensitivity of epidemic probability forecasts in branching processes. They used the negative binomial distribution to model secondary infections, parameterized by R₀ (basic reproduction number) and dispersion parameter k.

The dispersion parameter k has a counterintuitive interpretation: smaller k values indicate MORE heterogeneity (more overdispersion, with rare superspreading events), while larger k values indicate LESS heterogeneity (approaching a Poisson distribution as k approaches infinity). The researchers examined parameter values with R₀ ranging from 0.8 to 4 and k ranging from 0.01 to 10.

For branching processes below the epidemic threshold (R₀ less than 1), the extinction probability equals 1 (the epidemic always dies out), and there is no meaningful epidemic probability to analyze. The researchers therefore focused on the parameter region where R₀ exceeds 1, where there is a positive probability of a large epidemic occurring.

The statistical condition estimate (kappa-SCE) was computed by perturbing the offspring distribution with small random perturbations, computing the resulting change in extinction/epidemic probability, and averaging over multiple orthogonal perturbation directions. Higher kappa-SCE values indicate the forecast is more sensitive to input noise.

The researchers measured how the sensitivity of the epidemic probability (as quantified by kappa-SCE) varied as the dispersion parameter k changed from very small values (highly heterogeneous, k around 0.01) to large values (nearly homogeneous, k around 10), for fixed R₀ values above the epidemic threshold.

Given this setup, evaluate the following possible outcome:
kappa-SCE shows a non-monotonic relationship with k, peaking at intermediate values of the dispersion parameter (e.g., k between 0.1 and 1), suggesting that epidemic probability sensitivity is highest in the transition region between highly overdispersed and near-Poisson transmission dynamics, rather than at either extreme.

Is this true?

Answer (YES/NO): NO